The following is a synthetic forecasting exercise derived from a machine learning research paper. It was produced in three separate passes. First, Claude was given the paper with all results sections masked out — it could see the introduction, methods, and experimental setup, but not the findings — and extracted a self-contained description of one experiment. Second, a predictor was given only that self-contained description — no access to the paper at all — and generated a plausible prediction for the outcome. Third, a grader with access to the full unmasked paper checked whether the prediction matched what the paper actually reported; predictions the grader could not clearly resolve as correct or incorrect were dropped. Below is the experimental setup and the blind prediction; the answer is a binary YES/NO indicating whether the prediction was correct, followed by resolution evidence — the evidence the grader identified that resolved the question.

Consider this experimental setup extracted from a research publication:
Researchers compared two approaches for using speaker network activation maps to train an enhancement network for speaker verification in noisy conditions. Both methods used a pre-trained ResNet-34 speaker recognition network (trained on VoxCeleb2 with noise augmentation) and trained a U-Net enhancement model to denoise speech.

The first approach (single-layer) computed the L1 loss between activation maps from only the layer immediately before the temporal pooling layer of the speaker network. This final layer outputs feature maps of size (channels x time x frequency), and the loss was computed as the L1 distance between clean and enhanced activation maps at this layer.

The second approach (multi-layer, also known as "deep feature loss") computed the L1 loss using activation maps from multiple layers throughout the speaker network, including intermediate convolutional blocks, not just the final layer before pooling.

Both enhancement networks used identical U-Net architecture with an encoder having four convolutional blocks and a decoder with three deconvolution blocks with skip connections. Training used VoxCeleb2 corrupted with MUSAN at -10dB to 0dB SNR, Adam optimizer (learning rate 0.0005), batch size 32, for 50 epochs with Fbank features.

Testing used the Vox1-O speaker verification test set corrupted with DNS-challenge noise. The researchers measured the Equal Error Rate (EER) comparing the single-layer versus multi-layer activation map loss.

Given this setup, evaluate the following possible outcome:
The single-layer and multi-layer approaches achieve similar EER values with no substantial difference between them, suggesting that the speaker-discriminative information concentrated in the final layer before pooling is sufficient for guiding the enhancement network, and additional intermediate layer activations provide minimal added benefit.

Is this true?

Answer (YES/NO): NO